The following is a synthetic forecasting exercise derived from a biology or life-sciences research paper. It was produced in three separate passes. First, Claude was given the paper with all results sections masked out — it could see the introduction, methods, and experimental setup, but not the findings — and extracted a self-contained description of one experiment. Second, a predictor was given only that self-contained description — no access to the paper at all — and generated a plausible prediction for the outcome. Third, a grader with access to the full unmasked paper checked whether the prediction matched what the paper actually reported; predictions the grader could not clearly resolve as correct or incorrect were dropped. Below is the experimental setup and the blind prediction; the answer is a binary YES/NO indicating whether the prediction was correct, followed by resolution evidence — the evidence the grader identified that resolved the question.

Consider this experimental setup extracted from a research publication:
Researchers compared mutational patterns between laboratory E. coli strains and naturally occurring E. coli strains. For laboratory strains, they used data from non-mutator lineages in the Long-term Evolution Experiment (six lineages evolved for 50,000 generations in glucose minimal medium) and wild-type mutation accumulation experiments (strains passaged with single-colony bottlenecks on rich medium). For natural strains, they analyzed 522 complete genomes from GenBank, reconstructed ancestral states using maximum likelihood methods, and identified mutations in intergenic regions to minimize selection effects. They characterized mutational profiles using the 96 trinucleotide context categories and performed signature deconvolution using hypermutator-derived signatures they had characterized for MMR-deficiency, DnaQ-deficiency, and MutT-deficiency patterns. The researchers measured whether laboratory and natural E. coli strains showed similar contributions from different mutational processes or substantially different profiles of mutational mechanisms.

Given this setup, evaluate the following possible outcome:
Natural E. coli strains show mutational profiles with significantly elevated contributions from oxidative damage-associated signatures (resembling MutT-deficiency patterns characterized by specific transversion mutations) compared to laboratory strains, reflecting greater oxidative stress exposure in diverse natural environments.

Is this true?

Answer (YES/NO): NO